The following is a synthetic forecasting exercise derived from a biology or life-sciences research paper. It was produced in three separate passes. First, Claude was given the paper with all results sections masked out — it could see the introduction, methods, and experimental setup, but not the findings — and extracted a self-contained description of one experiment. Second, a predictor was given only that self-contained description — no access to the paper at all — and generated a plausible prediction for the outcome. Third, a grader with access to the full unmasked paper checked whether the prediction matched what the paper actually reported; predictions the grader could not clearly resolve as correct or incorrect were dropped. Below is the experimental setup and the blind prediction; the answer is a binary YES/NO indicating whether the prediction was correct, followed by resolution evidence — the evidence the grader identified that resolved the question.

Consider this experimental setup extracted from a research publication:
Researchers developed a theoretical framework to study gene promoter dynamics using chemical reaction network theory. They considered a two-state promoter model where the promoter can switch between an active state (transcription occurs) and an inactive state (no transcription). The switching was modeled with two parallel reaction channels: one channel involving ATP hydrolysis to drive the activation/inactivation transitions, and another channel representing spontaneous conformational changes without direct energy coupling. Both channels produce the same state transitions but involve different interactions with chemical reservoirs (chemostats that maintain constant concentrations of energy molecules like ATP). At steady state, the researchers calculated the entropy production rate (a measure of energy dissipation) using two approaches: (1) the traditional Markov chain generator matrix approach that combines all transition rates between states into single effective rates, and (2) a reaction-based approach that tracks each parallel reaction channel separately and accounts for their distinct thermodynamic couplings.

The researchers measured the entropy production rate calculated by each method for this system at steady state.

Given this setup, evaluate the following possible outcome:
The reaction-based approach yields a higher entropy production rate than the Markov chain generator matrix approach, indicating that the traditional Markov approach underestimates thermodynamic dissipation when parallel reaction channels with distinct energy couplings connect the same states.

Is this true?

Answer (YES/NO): YES